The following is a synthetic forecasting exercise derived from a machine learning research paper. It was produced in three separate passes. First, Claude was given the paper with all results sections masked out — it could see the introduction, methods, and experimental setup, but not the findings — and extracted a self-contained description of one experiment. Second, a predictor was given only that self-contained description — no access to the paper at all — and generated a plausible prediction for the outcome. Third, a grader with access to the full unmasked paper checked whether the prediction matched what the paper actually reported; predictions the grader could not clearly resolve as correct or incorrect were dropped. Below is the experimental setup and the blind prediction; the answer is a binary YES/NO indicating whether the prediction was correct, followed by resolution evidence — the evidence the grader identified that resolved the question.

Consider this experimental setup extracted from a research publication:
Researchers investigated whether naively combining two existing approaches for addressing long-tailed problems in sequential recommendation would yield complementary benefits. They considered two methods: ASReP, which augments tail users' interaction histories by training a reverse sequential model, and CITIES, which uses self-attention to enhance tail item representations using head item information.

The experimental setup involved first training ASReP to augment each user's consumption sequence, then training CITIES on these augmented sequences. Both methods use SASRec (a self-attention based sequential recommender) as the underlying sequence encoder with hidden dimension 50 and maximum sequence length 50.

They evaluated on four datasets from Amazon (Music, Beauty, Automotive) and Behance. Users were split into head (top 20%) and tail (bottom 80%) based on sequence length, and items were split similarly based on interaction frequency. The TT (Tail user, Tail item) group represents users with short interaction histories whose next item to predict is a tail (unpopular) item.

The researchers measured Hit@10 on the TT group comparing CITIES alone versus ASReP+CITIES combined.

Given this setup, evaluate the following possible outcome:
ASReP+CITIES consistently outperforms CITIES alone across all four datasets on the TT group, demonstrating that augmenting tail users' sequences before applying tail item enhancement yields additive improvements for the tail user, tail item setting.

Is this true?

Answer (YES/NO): NO